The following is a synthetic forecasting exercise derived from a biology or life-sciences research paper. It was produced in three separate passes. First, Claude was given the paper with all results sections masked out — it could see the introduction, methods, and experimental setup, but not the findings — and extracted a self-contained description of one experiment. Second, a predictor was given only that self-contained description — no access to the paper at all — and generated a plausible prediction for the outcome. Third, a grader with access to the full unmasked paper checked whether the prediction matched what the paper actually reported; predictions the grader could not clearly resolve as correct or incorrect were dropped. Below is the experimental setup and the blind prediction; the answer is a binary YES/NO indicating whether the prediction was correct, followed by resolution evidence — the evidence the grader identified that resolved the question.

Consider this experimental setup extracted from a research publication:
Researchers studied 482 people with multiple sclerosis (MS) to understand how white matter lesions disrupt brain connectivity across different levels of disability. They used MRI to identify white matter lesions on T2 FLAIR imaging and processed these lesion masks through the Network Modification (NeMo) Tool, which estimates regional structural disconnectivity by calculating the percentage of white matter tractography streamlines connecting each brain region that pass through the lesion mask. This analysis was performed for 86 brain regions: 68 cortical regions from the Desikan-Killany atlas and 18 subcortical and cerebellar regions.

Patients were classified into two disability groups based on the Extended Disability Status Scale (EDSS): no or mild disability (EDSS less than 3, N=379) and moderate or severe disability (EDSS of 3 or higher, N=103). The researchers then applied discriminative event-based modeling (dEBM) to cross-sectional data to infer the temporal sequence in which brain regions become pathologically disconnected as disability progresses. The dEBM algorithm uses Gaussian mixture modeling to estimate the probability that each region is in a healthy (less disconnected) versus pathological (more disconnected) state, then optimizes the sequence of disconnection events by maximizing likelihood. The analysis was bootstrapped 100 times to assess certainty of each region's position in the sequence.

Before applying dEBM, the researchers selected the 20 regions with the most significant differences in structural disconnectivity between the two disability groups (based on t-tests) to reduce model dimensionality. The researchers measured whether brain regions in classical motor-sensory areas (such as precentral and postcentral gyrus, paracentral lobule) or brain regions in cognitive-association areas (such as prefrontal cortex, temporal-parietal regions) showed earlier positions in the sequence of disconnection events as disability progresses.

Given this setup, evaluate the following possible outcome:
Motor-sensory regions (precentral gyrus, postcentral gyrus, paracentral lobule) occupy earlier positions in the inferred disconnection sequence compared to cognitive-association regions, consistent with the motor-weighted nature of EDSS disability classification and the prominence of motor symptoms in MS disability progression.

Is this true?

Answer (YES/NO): NO